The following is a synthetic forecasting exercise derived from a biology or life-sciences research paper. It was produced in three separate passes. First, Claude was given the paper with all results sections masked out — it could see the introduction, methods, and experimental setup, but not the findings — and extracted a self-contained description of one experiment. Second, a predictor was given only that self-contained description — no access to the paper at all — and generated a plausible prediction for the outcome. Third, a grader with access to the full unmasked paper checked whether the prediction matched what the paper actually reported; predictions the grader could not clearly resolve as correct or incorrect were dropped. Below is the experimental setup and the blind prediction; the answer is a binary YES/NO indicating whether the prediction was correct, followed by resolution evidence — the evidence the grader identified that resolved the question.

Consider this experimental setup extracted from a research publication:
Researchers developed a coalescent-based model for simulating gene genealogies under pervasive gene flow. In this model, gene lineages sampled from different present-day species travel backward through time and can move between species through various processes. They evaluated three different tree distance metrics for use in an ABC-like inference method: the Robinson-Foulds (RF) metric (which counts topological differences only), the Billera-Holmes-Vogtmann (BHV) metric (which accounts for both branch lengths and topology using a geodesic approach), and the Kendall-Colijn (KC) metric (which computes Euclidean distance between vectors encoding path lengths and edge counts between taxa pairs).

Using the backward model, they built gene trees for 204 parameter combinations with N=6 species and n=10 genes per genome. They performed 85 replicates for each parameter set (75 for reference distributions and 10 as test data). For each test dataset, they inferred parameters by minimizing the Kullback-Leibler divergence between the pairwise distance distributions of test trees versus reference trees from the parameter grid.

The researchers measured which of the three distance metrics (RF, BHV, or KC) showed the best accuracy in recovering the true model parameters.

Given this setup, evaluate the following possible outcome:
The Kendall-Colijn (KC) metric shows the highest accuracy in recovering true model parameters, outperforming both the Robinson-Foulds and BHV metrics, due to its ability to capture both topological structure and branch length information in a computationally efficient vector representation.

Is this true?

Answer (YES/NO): YES